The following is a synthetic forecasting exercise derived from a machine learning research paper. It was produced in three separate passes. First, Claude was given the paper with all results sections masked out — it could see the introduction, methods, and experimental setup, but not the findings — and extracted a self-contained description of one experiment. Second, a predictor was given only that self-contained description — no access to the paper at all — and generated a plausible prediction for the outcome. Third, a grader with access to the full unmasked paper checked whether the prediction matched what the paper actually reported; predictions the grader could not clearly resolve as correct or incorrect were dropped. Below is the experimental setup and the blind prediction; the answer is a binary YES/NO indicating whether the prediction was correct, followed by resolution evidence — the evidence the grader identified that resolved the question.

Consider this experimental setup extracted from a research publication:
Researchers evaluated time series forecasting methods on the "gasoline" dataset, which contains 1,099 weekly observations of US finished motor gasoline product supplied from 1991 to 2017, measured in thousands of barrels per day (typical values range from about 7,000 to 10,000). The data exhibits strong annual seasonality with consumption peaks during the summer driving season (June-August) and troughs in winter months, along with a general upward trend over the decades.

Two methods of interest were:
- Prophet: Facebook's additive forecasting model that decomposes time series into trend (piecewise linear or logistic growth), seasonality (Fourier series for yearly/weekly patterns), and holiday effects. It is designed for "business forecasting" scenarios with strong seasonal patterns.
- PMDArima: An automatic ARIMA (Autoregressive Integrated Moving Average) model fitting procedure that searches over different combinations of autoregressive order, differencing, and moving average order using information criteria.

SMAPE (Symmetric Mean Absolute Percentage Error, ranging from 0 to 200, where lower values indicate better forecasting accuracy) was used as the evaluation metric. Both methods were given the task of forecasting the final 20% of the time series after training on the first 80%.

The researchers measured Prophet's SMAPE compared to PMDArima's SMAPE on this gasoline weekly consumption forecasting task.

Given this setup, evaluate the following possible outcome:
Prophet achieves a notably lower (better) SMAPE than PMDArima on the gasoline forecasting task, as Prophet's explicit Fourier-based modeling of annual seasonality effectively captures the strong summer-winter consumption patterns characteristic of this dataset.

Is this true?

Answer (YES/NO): NO